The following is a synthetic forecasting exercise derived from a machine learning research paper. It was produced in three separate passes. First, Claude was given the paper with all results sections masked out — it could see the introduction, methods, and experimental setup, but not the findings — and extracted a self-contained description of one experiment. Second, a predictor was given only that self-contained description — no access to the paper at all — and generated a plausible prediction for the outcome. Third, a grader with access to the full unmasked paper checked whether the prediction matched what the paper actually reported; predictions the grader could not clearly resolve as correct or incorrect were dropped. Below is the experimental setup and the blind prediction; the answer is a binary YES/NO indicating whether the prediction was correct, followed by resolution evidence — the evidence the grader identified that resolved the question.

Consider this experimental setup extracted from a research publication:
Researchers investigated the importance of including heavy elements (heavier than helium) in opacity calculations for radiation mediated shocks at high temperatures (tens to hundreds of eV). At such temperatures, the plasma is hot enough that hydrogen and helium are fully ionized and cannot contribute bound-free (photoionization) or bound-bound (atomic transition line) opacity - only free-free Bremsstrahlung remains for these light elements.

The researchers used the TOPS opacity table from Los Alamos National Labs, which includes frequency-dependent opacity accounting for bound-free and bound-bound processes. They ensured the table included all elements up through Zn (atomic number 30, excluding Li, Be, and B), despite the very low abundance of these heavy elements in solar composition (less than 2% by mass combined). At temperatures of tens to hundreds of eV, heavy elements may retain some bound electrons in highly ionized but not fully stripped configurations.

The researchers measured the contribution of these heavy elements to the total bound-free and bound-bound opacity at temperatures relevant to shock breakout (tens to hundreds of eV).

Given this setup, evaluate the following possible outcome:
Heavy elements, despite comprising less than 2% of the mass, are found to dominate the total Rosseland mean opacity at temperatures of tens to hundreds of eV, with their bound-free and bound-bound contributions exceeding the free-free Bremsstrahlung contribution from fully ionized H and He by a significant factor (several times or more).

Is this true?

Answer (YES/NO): NO